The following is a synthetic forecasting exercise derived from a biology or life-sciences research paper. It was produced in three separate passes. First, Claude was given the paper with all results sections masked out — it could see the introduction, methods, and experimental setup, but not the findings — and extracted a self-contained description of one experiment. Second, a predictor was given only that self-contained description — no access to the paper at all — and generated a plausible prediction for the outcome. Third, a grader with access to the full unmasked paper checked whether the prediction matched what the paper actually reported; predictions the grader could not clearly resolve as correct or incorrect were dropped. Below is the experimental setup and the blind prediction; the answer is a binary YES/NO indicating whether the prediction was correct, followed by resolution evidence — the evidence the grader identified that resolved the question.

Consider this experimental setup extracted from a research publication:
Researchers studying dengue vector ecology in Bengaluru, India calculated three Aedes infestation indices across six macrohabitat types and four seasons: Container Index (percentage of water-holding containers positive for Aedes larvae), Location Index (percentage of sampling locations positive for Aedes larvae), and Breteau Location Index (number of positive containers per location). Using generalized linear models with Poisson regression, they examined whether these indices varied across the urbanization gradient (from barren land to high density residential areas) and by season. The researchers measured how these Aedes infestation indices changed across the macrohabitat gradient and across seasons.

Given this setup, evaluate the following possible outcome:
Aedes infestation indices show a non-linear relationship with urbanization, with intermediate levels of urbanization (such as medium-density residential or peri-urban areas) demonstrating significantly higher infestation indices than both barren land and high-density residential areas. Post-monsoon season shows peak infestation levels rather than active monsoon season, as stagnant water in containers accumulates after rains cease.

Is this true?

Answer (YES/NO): NO